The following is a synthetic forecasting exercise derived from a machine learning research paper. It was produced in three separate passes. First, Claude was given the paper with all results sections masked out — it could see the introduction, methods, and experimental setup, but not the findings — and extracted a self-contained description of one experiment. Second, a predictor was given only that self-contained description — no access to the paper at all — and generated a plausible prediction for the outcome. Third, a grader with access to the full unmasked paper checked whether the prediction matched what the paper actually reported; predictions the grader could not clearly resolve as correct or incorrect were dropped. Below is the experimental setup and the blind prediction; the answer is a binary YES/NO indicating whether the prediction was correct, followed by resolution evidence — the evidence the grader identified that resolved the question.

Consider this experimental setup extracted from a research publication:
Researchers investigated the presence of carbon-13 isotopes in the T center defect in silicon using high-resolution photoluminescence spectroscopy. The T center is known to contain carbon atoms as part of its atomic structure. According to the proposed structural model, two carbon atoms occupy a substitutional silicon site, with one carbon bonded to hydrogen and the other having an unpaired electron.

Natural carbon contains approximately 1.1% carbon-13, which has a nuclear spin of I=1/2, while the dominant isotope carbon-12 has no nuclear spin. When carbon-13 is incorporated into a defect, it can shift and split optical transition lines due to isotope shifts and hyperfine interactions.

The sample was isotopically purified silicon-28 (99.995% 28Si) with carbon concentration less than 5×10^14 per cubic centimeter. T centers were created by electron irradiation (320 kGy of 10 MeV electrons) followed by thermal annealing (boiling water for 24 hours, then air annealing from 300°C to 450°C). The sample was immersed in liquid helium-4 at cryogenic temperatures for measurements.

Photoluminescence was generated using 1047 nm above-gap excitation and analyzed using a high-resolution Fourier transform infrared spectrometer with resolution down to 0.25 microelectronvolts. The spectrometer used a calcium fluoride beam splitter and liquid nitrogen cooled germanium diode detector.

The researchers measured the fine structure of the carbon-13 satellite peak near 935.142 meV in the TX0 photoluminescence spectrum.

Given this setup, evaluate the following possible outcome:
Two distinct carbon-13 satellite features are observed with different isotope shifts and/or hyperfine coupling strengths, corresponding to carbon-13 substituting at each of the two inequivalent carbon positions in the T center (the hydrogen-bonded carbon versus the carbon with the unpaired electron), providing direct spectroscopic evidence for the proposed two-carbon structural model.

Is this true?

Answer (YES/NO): YES